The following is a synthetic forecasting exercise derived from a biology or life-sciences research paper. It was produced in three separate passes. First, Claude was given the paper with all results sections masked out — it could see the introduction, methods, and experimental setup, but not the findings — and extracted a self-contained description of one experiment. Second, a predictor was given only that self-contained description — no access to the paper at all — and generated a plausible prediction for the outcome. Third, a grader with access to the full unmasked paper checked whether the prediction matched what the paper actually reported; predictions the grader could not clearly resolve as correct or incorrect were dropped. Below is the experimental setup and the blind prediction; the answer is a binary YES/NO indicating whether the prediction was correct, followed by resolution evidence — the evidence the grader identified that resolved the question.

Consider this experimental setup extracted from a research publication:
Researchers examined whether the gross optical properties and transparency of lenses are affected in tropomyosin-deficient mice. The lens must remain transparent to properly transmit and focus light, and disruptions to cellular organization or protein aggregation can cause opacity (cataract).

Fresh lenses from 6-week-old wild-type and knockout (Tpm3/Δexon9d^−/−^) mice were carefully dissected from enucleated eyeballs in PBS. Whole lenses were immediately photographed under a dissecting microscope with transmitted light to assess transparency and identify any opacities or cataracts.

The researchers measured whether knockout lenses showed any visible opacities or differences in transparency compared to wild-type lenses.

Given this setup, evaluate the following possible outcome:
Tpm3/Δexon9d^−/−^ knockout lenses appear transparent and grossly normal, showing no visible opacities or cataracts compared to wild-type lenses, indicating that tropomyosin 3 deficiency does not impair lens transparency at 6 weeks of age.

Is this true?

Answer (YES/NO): NO